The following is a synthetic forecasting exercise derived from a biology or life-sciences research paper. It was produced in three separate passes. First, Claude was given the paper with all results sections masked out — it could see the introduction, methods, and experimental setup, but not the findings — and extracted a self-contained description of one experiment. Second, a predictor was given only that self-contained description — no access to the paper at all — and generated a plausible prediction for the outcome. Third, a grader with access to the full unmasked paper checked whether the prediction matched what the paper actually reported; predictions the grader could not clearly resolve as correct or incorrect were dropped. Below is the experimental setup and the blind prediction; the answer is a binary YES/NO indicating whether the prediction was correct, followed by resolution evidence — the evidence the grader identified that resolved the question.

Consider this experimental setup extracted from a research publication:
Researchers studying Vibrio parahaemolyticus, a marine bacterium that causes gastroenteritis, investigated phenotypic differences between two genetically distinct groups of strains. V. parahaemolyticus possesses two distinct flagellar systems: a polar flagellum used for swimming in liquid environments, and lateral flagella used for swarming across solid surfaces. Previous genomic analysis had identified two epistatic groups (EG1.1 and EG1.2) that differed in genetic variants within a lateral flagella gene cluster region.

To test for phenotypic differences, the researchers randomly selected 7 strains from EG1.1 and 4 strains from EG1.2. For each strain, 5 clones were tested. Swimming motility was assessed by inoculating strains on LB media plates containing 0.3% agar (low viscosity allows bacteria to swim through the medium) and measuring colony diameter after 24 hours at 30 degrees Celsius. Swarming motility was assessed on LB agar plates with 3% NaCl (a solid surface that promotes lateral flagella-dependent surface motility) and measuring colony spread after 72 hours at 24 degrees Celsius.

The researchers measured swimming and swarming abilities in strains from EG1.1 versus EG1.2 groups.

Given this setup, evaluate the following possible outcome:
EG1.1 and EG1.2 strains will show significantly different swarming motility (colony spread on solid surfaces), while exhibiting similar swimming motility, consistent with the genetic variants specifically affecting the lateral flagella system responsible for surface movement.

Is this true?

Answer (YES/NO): NO